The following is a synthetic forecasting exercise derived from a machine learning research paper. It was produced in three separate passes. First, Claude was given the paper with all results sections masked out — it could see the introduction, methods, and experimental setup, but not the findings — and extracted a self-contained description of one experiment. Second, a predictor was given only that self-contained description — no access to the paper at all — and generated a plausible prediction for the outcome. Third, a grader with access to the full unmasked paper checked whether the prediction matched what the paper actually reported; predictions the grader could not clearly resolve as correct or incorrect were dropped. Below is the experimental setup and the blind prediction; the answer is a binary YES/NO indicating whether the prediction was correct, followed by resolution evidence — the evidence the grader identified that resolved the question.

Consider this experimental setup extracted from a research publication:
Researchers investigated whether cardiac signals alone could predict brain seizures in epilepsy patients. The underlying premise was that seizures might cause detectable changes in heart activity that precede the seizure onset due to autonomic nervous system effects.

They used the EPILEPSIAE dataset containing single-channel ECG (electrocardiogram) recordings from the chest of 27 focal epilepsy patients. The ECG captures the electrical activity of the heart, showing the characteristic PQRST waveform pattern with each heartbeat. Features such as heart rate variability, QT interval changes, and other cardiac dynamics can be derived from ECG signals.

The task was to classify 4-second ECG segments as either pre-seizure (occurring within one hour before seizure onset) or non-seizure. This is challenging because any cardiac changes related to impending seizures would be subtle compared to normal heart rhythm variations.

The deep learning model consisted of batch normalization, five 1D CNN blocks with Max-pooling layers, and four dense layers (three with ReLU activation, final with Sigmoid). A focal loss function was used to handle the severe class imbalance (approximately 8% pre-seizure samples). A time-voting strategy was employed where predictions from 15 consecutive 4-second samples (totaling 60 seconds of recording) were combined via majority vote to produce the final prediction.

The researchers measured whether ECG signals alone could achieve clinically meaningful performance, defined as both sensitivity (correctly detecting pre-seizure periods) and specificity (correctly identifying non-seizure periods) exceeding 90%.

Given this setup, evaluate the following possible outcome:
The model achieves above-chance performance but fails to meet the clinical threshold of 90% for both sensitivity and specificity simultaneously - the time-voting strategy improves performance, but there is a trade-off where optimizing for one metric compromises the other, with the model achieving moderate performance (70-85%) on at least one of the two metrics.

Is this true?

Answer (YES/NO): NO